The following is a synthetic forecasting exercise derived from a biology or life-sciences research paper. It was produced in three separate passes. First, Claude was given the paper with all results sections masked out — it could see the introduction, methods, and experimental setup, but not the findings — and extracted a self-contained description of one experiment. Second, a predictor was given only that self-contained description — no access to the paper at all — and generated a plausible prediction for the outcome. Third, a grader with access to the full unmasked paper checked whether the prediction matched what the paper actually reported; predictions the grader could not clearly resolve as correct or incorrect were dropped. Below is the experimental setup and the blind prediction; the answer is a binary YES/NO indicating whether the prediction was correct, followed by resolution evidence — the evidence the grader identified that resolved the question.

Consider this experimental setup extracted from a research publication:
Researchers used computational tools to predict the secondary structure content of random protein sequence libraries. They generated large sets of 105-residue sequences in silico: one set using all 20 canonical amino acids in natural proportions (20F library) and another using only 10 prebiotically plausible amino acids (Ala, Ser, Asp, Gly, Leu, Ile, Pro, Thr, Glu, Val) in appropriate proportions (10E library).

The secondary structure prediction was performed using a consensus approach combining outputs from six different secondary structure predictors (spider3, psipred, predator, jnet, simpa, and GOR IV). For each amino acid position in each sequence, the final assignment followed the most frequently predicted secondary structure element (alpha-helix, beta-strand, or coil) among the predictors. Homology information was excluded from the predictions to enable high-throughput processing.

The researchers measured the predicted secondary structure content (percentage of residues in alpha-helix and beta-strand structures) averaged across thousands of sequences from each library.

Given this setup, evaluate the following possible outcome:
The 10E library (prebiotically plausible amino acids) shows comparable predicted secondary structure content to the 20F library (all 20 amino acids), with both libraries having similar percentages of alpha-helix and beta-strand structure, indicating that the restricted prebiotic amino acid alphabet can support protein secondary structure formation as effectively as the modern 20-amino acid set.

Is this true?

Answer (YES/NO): YES